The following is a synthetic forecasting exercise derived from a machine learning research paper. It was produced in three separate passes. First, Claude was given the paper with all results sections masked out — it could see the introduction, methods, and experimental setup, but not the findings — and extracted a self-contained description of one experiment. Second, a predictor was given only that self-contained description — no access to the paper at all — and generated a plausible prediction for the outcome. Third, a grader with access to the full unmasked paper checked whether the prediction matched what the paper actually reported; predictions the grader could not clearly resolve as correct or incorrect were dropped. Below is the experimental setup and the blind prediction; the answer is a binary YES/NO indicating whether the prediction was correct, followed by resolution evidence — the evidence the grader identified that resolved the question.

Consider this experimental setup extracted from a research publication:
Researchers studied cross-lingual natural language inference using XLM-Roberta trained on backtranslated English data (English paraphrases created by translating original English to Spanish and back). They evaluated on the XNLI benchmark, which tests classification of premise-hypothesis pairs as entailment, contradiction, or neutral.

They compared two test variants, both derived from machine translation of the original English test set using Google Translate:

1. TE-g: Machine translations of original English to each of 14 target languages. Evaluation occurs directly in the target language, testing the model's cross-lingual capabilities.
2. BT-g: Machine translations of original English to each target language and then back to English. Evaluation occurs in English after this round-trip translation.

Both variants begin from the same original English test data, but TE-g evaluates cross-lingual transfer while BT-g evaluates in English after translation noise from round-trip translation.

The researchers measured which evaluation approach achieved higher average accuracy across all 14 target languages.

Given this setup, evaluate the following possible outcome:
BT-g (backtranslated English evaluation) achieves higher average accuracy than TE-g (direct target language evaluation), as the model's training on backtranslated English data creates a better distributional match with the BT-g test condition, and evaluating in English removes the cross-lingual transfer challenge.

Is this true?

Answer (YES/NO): YES